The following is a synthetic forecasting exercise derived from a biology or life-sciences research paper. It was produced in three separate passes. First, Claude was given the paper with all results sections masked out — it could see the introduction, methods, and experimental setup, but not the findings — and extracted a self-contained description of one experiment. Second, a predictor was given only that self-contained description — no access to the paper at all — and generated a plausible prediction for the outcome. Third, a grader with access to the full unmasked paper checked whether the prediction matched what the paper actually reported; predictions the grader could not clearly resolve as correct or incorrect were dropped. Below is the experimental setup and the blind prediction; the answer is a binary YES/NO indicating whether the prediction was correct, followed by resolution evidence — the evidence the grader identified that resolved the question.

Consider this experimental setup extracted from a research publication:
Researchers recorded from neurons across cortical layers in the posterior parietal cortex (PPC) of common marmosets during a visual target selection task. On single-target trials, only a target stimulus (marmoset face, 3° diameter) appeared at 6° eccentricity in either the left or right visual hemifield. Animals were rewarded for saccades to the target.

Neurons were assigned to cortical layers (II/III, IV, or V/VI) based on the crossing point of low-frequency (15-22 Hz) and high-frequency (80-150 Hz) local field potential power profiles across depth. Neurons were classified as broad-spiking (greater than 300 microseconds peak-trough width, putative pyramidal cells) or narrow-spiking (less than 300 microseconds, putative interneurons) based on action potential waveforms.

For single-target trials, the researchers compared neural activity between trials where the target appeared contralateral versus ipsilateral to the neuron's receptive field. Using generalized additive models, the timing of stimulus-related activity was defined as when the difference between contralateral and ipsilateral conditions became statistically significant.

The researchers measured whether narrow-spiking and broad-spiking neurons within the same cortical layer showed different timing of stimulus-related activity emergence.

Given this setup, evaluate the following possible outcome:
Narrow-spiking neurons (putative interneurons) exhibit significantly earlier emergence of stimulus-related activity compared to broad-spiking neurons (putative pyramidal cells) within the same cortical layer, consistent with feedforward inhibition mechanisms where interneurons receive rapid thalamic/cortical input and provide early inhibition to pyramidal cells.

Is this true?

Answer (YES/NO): NO